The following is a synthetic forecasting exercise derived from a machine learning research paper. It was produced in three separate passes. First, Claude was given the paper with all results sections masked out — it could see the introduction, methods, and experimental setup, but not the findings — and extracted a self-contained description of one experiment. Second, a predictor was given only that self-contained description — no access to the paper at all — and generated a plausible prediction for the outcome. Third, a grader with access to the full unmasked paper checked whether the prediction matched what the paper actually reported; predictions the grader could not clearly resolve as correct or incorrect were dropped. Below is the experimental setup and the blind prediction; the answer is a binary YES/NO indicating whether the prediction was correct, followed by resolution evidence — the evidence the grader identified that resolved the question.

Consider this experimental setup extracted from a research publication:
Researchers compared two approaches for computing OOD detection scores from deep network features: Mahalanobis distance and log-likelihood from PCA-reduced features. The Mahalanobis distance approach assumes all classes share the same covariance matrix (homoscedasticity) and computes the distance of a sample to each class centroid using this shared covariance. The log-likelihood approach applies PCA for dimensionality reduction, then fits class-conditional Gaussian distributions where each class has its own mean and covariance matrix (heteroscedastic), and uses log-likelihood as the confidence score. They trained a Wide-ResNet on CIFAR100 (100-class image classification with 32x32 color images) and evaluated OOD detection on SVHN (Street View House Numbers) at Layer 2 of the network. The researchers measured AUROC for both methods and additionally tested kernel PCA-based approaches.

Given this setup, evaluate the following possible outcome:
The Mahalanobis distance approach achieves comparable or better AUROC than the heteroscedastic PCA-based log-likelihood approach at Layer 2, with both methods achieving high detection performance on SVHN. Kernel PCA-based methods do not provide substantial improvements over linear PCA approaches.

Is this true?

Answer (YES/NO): NO